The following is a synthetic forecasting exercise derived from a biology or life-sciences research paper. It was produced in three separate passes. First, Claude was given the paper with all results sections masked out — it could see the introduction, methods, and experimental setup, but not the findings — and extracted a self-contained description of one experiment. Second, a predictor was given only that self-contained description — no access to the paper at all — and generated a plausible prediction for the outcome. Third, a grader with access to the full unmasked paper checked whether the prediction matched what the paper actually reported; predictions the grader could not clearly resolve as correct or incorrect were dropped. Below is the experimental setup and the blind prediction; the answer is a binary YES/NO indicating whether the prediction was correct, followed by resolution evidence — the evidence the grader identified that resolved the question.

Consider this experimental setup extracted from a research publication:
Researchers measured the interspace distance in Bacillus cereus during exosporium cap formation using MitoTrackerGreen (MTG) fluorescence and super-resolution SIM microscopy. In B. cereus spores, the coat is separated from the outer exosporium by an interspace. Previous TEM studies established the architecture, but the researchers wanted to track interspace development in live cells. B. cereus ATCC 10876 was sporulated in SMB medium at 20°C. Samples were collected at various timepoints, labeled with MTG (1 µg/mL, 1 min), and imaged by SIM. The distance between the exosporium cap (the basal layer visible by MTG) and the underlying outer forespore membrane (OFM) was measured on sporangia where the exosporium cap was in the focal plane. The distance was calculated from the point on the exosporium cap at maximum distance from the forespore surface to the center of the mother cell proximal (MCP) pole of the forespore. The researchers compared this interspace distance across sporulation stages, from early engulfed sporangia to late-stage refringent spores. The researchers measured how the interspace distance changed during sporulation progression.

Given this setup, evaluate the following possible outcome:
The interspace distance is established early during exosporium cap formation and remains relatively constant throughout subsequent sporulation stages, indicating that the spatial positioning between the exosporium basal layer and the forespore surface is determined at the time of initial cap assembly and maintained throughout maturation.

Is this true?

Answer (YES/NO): NO